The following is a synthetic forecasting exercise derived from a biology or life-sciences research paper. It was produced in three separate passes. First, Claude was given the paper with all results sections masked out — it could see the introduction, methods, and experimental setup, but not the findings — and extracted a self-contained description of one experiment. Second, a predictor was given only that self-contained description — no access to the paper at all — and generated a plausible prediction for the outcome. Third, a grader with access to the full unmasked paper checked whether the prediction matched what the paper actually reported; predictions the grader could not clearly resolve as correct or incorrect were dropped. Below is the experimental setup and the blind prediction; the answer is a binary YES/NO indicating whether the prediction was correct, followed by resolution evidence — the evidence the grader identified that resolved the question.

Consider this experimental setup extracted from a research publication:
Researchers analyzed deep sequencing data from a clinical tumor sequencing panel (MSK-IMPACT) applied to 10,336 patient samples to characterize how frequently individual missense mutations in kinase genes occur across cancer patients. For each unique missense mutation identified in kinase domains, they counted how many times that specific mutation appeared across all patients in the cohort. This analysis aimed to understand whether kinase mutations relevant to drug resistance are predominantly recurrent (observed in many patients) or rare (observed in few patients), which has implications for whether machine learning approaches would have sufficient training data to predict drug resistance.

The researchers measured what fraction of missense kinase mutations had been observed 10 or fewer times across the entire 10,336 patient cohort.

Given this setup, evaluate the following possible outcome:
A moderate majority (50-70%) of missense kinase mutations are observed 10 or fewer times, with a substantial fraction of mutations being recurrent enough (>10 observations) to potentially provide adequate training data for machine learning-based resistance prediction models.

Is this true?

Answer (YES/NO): NO